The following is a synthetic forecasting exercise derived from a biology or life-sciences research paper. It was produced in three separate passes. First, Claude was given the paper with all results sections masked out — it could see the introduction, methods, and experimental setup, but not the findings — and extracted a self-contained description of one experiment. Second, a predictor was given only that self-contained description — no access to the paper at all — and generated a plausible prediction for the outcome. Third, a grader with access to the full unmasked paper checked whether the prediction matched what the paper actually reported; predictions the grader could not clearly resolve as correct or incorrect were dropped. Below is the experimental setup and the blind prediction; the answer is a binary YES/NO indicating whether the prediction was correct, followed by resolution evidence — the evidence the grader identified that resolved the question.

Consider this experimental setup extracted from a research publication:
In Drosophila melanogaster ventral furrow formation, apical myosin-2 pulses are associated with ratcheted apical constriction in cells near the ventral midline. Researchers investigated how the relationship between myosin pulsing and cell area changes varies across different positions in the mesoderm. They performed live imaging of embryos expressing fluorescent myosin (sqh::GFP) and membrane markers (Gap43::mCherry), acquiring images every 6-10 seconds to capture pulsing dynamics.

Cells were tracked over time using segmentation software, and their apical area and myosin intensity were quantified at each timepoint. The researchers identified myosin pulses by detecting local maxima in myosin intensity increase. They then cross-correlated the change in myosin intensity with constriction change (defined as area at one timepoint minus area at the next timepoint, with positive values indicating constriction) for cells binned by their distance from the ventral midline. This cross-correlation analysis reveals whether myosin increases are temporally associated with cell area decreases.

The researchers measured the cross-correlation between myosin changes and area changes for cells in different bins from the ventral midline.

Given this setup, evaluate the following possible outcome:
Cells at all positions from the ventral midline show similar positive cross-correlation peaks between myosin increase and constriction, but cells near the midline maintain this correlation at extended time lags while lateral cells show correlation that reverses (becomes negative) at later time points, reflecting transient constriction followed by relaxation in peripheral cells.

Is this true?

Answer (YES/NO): NO